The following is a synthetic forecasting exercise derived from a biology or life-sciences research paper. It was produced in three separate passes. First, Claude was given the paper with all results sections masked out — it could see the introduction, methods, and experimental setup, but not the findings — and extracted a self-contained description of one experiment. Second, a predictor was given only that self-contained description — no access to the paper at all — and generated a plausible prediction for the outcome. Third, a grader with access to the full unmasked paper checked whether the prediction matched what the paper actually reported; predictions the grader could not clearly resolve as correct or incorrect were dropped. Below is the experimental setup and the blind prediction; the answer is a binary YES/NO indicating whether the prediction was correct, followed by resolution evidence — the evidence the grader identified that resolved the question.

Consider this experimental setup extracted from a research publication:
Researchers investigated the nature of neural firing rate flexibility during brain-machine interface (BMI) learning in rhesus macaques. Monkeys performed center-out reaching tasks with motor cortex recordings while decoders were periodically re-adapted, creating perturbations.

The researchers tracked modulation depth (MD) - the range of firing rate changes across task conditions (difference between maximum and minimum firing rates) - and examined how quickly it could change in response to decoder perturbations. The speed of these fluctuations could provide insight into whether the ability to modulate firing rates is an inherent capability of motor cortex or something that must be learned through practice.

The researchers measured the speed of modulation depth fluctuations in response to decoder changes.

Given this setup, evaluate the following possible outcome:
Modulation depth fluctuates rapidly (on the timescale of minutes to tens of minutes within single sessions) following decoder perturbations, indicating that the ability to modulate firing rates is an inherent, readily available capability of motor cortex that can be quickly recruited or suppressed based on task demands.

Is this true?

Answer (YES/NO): YES